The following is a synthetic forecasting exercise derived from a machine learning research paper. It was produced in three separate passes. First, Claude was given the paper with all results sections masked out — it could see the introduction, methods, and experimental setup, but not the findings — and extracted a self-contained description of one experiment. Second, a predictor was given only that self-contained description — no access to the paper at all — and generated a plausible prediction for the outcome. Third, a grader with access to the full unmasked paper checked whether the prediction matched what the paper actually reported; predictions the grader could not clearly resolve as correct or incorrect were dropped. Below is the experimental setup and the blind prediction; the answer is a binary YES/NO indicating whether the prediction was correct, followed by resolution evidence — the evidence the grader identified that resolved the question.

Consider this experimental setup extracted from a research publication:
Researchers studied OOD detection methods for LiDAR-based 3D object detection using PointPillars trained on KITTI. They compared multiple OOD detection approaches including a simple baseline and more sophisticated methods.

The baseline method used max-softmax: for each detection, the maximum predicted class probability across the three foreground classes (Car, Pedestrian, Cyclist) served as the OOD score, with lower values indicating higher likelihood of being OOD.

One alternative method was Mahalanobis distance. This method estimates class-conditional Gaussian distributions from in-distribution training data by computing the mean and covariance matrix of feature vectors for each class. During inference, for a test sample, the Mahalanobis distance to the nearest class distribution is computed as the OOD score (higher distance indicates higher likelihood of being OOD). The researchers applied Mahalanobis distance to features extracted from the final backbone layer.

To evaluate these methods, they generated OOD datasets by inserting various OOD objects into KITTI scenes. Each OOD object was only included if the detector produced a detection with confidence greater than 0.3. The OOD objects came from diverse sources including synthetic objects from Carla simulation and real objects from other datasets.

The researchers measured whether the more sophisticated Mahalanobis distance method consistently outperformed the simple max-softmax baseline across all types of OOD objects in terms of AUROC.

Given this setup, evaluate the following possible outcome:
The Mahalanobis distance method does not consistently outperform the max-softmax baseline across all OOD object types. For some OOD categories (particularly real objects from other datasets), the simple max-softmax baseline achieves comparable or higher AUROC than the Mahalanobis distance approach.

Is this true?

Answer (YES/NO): NO